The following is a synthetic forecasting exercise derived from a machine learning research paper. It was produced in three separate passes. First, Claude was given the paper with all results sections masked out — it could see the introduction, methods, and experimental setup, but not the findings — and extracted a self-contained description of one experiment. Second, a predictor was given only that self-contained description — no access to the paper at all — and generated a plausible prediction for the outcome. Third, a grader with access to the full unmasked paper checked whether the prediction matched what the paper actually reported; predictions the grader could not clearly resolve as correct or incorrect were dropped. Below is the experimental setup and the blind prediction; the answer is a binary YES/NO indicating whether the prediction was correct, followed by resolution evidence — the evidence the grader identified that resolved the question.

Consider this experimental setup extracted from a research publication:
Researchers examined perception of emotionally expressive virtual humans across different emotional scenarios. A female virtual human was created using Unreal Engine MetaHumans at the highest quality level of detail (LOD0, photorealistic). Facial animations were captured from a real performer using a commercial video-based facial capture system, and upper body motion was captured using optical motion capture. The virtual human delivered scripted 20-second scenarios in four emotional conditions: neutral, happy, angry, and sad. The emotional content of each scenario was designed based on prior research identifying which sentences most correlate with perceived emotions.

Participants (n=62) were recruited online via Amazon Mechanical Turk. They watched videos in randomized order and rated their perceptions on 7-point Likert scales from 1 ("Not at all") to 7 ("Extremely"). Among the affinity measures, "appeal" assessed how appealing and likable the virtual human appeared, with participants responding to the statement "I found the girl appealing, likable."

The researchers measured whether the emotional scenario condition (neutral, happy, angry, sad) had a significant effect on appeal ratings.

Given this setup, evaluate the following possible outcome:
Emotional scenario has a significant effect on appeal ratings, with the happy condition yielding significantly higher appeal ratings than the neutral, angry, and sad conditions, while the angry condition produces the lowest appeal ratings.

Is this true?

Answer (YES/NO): NO